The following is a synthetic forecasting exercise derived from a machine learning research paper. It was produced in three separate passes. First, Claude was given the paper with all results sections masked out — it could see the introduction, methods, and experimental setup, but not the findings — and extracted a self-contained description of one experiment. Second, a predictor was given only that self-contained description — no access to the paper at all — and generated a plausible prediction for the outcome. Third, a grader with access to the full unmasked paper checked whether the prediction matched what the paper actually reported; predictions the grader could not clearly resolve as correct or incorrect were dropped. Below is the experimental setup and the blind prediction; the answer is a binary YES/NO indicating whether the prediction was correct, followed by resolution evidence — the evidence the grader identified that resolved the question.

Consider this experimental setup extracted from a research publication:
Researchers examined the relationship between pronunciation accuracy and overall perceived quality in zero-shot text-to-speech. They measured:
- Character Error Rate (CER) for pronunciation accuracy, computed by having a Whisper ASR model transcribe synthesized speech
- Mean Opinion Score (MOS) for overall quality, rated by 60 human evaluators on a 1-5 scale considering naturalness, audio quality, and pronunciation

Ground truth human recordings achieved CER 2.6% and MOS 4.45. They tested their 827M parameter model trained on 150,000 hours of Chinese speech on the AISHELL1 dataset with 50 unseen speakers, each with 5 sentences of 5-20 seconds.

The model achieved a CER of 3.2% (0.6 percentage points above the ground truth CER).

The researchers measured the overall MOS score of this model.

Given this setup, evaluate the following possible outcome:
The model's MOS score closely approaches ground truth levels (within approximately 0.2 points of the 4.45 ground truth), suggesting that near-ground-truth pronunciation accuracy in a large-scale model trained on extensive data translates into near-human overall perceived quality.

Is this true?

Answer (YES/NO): YES